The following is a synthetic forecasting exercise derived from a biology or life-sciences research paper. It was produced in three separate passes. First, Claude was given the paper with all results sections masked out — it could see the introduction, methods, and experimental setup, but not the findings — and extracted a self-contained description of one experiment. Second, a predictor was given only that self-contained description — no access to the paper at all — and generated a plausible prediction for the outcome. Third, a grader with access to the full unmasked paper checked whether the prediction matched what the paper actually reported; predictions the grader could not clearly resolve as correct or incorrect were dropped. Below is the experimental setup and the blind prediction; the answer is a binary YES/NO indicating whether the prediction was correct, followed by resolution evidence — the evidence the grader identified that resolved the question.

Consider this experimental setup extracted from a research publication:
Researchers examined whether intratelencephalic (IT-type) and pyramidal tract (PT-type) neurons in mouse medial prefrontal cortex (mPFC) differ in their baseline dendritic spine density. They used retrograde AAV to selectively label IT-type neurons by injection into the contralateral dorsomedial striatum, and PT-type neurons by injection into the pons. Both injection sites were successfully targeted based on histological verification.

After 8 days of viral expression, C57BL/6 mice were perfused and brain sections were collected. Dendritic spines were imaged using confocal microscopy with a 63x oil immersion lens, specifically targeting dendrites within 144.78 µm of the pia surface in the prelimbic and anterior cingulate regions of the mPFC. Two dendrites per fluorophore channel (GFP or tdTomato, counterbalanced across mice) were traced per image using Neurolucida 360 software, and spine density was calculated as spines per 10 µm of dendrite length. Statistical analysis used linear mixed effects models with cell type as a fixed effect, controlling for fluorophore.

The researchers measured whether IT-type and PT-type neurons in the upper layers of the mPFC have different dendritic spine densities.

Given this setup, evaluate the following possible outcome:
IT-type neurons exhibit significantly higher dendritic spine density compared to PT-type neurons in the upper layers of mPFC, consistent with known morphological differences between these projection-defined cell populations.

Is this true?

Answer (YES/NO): YES